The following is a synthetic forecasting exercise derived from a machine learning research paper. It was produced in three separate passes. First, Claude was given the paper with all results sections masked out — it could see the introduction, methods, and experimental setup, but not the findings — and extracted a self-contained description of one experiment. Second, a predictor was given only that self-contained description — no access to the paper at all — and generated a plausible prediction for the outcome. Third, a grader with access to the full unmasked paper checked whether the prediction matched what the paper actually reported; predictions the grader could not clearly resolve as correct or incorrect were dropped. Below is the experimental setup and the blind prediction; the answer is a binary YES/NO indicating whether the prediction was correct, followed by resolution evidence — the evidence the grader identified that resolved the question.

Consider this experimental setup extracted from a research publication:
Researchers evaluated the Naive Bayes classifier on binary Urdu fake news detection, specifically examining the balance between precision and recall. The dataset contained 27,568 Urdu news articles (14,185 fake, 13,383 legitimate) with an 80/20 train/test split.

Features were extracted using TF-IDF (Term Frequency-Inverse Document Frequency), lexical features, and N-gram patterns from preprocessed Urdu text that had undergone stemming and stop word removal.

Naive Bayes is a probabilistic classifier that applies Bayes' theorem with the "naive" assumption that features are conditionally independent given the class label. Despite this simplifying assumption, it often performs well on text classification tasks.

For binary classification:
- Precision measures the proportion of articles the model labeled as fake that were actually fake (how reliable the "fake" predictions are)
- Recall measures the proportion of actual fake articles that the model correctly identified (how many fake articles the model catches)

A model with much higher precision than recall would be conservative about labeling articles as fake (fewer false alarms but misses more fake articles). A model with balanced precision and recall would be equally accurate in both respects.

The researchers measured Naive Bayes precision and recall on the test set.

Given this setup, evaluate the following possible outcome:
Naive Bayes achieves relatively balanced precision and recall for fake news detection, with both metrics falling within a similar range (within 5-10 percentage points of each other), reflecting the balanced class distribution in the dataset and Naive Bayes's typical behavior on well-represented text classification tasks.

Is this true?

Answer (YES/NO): YES